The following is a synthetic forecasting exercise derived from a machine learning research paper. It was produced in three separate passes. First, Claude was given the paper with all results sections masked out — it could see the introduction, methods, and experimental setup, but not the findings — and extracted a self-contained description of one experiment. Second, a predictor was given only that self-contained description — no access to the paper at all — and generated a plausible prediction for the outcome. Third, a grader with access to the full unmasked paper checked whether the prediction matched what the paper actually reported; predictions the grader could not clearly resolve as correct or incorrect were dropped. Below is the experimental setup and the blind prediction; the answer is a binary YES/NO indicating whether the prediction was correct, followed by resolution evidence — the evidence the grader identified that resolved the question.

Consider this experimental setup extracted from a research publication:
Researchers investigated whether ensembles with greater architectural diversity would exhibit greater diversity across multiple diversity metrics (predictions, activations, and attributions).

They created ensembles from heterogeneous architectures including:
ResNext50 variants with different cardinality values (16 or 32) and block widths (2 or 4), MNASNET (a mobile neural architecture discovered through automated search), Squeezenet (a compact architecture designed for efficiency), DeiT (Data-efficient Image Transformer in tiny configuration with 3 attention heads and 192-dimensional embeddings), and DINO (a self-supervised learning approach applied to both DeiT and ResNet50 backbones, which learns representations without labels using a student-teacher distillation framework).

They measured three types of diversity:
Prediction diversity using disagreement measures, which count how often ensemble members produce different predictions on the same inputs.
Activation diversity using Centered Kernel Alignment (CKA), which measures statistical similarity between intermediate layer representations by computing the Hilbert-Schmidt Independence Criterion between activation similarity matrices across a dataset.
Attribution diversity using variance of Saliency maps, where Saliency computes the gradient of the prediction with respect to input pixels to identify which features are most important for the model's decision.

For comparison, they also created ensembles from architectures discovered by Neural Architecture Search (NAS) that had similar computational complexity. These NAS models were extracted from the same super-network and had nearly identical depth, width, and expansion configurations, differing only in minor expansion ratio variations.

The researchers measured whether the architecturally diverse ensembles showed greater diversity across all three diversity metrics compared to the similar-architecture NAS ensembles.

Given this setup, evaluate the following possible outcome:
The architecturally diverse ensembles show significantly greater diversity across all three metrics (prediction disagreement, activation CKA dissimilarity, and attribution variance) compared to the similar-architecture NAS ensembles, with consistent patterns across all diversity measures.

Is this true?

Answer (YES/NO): YES